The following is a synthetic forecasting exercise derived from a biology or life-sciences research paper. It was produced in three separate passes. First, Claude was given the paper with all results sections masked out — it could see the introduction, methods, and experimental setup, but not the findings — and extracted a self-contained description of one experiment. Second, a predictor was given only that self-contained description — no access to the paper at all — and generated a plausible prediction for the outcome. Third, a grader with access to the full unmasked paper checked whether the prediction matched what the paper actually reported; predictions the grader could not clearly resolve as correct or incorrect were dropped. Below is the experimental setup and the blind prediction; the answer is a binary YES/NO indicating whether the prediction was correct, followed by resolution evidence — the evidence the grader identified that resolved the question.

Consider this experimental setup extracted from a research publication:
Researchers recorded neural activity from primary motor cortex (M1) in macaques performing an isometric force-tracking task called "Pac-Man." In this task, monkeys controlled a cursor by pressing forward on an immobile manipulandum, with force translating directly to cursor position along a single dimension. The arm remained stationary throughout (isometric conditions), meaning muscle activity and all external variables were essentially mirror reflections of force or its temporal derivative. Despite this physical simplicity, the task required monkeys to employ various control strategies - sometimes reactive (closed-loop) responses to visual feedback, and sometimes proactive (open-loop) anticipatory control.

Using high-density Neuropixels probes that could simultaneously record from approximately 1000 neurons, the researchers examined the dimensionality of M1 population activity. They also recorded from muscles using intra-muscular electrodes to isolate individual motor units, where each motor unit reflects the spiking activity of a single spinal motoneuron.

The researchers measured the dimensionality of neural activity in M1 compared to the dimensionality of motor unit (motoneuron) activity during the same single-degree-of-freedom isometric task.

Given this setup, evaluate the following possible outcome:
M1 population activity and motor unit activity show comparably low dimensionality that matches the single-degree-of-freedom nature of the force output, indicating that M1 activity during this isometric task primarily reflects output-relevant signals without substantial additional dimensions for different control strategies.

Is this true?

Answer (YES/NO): NO